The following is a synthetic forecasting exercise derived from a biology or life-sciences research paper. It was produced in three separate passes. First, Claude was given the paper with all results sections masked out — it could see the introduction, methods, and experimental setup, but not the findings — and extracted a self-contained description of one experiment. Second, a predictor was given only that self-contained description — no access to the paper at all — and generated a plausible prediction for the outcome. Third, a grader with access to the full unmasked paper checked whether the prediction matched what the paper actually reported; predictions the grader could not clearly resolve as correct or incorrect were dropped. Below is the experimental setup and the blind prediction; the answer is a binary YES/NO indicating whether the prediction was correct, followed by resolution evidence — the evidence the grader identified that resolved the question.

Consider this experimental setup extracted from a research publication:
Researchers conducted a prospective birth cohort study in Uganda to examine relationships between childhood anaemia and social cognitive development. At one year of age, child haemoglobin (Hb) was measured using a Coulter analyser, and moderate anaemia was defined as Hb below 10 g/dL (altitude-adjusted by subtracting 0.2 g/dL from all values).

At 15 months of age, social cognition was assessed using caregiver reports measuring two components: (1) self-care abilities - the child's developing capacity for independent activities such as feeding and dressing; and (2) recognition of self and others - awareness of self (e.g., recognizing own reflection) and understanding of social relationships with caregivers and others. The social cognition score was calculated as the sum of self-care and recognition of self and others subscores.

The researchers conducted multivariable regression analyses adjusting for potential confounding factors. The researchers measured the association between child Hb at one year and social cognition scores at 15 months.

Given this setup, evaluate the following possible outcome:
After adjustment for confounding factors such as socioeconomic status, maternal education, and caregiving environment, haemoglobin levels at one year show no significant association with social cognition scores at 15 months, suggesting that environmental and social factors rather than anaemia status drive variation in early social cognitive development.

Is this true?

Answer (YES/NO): YES